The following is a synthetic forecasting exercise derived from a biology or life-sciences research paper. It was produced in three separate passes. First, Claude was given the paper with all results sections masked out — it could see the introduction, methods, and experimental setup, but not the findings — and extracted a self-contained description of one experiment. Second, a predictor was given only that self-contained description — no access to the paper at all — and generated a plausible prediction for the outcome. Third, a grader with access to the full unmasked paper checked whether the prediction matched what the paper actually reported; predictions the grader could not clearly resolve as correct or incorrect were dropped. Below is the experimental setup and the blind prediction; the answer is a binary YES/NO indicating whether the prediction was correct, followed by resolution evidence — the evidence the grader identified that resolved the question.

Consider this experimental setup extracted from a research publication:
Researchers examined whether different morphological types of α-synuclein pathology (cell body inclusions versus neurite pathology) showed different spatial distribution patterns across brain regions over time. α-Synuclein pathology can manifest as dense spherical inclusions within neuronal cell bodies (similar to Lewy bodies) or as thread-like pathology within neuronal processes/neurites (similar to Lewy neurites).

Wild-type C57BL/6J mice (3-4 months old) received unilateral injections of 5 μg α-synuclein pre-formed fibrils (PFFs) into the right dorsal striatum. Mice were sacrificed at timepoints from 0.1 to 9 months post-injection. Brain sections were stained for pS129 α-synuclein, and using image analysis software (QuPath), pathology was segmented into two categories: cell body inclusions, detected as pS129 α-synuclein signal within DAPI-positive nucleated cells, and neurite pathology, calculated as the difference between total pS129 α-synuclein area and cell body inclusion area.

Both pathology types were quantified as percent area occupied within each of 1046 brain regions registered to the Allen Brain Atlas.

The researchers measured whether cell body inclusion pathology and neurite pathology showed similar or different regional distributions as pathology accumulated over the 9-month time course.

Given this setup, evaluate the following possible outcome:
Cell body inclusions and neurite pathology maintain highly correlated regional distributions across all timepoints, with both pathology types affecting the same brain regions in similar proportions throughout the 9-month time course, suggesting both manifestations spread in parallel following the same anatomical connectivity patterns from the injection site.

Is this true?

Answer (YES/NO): NO